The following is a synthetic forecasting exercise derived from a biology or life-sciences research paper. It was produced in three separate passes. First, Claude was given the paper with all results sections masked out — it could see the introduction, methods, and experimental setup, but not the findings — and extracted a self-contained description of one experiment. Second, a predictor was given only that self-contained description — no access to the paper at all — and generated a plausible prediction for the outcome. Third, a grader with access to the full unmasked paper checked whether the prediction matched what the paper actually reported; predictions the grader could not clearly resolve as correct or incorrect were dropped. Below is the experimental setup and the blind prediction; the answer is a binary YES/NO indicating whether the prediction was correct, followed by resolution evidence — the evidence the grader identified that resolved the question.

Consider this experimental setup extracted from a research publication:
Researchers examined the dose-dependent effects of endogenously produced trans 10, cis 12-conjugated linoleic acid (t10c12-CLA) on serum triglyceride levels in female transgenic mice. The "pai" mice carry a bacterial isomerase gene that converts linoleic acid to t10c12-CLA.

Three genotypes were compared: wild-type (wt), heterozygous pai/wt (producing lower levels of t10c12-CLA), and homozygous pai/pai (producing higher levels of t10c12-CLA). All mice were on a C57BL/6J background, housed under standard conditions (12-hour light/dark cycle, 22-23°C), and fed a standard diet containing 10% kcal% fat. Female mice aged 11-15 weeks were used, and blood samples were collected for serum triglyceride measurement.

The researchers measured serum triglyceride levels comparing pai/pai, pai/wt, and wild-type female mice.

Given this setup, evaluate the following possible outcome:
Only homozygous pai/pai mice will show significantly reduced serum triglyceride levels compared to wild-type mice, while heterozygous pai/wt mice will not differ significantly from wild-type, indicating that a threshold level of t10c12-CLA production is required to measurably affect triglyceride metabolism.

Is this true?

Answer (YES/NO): NO